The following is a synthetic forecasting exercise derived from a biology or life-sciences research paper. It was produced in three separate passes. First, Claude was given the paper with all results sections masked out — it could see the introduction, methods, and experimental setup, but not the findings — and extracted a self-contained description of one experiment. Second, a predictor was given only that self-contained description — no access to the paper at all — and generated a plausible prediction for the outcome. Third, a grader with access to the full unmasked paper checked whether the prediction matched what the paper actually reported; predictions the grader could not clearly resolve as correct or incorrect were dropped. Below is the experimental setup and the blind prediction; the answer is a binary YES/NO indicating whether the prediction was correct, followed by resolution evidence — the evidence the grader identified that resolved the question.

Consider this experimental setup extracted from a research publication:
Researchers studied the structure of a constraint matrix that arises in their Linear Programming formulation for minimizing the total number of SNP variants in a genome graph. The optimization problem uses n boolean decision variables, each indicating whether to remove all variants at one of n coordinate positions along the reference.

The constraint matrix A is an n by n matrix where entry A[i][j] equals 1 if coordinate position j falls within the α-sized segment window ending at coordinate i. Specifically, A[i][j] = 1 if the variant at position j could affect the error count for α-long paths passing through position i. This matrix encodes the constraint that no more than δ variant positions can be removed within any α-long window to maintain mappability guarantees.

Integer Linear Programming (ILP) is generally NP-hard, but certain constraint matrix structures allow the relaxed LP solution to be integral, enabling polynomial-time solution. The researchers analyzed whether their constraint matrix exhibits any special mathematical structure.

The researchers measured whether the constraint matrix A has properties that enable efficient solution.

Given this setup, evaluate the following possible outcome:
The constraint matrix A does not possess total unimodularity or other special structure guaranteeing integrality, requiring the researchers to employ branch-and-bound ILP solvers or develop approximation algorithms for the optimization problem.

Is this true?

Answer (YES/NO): NO